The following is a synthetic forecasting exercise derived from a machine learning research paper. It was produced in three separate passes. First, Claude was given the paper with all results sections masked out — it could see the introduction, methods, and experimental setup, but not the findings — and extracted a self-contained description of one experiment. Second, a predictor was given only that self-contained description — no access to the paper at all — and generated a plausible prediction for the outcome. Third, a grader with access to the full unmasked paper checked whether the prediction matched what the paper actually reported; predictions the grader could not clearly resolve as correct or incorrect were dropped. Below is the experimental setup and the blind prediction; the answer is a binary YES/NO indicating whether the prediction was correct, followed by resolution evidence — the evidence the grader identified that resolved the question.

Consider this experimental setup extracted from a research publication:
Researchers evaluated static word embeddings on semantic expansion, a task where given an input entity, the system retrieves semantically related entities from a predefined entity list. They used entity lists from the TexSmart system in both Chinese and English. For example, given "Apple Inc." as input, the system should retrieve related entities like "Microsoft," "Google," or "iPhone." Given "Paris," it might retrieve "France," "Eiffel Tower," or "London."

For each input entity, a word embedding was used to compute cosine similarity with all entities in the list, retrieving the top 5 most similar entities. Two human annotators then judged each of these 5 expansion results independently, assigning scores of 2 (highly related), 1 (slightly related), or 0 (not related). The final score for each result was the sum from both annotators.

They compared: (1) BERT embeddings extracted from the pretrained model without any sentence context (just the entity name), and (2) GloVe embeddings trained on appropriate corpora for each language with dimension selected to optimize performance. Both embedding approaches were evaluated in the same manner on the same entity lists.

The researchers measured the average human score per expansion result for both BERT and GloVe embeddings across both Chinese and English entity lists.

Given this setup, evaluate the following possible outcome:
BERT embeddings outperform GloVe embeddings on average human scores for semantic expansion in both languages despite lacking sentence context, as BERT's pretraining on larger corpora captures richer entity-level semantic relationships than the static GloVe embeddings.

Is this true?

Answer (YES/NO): NO